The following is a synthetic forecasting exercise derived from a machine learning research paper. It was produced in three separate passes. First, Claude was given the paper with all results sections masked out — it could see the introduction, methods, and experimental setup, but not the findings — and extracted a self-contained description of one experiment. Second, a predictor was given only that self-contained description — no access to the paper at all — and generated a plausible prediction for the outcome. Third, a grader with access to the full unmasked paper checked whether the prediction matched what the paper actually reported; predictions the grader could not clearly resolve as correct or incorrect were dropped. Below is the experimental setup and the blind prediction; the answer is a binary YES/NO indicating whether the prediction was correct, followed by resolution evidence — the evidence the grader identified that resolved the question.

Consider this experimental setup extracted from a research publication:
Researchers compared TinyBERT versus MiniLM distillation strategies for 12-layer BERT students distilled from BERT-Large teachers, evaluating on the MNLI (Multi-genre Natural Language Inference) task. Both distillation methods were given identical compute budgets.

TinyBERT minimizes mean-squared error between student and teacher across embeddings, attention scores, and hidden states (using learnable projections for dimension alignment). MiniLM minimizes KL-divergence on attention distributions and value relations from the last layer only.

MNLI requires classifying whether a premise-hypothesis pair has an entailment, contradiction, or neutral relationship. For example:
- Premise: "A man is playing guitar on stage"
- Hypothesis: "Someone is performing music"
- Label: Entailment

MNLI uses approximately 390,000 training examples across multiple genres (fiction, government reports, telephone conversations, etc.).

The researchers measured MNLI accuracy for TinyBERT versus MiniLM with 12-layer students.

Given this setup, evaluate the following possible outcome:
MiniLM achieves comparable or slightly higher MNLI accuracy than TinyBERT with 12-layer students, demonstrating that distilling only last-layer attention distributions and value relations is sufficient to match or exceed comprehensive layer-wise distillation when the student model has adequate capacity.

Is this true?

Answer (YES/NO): YES